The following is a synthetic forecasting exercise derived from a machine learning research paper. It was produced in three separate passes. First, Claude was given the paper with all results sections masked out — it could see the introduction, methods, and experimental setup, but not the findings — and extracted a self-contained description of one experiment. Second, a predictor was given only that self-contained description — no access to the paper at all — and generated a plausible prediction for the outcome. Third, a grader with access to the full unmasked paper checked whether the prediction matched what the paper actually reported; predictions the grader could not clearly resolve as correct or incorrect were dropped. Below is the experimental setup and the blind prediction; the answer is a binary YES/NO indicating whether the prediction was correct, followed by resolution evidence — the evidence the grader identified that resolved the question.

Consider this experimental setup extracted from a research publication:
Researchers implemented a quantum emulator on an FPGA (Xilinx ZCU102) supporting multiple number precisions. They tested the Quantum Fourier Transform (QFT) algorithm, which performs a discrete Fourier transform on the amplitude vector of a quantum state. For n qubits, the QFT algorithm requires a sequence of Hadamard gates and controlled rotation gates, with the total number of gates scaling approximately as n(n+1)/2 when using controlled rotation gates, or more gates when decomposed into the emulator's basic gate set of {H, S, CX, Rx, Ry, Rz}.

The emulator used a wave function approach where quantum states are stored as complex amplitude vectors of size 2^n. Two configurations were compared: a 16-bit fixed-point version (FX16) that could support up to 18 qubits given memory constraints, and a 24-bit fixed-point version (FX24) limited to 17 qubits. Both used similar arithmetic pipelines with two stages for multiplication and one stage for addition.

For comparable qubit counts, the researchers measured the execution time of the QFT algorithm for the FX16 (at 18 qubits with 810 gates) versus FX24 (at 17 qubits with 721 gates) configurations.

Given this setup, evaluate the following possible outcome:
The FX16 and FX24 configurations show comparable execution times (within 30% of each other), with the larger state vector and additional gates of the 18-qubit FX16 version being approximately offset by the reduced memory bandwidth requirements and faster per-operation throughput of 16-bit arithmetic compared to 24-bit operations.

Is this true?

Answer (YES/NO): NO